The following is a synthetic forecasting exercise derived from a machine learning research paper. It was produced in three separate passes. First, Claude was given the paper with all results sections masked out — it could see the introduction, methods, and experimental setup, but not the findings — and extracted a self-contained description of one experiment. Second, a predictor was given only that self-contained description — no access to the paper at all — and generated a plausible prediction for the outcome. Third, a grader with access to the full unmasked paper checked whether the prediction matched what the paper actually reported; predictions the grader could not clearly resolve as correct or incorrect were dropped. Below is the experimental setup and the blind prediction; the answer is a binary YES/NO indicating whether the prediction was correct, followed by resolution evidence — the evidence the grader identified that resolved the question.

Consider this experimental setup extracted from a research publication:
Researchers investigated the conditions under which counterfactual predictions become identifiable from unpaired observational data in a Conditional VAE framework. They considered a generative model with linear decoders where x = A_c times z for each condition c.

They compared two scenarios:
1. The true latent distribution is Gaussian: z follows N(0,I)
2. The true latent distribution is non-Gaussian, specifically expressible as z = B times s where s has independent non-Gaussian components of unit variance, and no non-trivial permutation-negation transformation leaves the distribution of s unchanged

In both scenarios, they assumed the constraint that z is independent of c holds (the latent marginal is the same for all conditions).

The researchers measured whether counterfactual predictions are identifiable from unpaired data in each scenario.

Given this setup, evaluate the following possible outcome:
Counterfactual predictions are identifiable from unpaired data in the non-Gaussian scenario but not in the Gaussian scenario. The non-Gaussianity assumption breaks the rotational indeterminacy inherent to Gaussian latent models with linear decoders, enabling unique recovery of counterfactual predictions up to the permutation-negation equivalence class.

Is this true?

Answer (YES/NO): YES